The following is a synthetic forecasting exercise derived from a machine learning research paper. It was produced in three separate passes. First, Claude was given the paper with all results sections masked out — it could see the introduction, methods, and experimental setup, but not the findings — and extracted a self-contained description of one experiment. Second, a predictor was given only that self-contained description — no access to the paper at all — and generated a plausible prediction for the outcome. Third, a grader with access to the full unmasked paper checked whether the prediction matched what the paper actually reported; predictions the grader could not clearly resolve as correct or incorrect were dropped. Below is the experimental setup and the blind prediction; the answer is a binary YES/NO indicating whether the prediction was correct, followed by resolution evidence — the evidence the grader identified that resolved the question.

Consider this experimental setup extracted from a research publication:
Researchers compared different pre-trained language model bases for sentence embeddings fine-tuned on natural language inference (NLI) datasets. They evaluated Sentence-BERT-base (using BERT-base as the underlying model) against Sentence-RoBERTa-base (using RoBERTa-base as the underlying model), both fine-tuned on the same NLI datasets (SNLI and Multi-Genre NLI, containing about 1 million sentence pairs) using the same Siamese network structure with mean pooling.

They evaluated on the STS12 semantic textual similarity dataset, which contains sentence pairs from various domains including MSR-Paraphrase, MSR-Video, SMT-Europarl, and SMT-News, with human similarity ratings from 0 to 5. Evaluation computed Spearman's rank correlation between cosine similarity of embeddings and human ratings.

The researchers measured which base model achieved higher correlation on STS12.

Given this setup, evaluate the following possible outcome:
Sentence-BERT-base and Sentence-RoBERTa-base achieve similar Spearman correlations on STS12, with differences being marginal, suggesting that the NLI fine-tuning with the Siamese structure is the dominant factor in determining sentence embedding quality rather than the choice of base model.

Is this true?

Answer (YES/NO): YES